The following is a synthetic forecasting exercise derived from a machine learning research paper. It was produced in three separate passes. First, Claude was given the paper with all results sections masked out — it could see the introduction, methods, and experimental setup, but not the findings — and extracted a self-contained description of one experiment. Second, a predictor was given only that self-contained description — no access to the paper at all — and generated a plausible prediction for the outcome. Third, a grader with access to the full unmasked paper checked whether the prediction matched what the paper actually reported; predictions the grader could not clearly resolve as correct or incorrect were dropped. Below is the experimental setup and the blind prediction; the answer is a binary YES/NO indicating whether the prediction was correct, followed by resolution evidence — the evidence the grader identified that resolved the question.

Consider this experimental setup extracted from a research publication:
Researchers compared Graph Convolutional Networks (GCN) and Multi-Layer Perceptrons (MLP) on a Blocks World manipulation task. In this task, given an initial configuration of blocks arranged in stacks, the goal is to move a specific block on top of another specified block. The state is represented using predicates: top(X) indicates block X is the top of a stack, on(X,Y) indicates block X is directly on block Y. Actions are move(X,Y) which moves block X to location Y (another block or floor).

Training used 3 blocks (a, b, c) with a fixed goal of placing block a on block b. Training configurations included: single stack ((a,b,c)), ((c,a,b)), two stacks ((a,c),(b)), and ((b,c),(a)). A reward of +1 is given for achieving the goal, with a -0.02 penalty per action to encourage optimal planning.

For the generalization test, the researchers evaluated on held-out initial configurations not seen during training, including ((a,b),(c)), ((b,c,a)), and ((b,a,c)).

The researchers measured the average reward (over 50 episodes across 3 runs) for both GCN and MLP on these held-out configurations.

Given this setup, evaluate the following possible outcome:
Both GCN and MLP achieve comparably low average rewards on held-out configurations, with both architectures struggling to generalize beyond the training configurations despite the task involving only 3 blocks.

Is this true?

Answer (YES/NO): YES